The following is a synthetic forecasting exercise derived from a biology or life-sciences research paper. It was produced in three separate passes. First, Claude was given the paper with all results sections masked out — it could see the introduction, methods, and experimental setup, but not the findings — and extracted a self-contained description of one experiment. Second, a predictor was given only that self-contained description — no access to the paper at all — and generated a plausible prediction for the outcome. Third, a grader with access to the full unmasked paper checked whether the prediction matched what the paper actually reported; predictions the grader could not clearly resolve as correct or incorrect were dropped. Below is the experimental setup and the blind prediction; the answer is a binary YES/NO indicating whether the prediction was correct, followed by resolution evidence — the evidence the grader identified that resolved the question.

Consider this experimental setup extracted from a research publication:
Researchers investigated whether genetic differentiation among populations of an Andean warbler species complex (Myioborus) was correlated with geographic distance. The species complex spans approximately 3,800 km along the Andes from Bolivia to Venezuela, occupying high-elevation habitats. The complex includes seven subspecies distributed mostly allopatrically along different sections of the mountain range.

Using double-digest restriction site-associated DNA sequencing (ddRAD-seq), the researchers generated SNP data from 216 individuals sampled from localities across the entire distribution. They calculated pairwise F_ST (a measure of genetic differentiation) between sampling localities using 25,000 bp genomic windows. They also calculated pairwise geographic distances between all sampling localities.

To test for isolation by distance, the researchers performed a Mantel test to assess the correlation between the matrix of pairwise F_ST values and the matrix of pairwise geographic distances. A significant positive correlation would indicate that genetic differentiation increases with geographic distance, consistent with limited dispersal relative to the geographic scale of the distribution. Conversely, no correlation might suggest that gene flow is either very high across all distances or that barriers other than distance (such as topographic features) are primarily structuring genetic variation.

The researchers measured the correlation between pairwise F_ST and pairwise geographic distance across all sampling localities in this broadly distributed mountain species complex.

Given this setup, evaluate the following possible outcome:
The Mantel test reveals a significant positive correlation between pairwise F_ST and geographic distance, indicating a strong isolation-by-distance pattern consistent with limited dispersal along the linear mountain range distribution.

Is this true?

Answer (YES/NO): YES